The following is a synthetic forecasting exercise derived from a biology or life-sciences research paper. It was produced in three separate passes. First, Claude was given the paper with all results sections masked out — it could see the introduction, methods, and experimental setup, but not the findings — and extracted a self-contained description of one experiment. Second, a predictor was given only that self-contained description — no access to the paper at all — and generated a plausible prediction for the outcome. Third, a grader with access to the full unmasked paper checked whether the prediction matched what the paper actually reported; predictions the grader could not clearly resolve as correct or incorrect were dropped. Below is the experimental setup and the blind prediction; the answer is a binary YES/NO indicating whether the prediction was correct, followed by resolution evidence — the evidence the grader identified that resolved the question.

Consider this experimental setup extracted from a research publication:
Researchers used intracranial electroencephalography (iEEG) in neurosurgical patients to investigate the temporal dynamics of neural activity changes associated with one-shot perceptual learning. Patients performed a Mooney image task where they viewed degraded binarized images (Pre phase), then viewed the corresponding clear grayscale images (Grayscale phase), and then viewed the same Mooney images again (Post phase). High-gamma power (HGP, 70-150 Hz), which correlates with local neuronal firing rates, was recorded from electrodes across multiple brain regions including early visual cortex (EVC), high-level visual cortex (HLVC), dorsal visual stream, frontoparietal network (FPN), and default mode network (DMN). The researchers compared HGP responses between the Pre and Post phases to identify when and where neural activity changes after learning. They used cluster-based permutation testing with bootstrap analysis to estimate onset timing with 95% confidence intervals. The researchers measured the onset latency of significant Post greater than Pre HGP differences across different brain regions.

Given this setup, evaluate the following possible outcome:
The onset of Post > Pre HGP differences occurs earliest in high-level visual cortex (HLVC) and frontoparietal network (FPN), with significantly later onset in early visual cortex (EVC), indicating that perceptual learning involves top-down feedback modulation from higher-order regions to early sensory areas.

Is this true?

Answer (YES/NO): NO